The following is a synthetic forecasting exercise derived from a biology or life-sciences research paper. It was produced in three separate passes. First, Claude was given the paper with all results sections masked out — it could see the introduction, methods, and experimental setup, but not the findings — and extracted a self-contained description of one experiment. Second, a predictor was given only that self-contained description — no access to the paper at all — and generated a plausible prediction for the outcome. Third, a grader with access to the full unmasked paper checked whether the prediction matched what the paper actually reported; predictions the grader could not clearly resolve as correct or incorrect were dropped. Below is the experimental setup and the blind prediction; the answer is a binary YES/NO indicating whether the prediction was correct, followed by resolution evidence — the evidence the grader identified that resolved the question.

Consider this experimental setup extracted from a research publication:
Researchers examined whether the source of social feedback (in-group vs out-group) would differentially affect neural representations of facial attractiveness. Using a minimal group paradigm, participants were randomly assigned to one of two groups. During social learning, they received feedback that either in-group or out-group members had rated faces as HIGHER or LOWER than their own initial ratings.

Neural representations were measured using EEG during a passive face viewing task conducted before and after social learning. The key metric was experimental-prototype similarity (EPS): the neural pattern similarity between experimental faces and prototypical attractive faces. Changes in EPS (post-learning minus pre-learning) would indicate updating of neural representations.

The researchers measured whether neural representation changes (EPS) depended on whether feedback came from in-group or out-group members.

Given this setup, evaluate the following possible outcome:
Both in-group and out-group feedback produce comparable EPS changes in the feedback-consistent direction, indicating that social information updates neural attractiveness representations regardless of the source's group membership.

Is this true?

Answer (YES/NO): NO